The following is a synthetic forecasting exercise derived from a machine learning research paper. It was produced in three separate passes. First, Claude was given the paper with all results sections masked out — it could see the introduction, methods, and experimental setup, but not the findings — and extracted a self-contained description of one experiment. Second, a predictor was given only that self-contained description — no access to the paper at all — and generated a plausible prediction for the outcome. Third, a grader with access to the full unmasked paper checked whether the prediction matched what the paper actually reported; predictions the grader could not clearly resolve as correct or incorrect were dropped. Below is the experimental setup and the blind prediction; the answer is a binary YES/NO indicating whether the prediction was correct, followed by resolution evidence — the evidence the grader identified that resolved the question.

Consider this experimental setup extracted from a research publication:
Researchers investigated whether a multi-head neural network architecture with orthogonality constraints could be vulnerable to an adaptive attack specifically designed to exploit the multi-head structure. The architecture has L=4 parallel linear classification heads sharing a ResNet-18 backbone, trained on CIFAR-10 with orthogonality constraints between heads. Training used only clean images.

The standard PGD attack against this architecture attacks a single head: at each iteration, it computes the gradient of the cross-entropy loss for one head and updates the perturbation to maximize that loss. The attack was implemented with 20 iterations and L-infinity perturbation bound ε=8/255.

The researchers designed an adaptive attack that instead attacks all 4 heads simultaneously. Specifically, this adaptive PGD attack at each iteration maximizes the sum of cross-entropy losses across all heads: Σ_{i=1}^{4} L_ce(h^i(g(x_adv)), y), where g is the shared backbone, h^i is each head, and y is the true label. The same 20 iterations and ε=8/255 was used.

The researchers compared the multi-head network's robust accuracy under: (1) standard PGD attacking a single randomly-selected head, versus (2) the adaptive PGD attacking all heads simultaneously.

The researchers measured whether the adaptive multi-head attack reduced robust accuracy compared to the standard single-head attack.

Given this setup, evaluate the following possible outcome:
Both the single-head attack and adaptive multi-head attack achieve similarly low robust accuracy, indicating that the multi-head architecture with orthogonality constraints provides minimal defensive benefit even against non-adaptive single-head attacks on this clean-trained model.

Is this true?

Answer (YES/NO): NO